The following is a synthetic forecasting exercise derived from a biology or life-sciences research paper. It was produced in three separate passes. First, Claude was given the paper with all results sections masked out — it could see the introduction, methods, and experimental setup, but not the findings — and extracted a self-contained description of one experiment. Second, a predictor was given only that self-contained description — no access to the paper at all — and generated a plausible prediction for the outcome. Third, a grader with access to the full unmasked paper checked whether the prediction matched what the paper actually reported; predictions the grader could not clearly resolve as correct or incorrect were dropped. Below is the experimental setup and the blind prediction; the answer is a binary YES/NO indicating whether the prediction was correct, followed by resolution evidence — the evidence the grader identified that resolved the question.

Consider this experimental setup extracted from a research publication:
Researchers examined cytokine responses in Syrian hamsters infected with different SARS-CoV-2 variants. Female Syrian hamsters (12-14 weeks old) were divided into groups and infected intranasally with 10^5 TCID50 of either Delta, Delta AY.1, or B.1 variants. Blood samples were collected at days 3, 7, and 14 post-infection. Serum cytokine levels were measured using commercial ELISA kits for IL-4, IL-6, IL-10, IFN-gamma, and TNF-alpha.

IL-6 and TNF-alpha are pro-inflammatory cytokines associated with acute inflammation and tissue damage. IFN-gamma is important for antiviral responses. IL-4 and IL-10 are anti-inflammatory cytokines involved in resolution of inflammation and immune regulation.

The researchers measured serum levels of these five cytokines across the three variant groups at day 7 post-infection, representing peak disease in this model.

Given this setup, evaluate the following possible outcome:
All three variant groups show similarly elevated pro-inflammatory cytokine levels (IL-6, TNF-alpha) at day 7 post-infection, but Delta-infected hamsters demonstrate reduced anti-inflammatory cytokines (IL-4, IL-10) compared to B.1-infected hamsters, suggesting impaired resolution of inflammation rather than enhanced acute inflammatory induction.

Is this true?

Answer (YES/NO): NO